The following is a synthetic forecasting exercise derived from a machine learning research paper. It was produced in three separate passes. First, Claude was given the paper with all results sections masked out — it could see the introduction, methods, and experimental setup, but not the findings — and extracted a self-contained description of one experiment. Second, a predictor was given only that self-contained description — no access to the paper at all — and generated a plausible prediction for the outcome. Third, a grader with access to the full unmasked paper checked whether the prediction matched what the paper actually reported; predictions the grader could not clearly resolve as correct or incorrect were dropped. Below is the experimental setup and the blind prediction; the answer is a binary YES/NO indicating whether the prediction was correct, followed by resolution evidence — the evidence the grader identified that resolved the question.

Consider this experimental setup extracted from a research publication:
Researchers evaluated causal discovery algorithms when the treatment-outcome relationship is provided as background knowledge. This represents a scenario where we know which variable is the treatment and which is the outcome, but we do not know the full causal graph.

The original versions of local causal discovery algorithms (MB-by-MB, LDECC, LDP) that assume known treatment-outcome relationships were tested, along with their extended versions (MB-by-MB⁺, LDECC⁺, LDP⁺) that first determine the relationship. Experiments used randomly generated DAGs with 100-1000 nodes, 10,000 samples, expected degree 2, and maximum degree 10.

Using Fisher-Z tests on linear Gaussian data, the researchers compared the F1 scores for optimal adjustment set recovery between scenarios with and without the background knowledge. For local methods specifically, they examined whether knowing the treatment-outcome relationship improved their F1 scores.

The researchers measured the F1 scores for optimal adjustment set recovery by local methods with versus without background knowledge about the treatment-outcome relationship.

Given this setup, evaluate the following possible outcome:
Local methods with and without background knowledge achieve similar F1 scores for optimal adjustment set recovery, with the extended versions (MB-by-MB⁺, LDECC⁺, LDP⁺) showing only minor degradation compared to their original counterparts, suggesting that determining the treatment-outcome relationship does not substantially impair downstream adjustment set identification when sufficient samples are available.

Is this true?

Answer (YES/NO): NO